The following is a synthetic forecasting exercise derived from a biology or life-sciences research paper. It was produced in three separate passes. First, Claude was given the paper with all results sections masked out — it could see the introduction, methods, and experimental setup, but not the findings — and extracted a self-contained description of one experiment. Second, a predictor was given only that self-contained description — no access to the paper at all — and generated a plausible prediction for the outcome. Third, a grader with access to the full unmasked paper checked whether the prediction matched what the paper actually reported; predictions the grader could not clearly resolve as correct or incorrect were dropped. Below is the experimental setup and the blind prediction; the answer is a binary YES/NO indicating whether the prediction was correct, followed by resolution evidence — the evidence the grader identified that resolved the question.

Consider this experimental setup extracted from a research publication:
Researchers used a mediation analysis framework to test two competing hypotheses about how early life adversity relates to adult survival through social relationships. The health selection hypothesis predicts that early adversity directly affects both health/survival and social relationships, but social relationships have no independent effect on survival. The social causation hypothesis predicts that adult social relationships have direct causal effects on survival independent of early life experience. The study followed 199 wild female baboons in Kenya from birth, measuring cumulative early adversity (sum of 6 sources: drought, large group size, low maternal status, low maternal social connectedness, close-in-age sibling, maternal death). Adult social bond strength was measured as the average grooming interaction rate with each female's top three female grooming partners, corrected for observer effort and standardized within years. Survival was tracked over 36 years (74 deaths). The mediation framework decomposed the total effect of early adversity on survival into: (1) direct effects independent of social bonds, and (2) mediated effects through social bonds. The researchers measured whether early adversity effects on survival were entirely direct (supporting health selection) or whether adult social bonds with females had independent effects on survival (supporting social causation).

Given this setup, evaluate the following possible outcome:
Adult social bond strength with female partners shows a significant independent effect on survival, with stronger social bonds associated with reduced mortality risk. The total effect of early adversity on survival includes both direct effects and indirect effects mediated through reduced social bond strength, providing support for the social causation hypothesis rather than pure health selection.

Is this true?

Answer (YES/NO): NO